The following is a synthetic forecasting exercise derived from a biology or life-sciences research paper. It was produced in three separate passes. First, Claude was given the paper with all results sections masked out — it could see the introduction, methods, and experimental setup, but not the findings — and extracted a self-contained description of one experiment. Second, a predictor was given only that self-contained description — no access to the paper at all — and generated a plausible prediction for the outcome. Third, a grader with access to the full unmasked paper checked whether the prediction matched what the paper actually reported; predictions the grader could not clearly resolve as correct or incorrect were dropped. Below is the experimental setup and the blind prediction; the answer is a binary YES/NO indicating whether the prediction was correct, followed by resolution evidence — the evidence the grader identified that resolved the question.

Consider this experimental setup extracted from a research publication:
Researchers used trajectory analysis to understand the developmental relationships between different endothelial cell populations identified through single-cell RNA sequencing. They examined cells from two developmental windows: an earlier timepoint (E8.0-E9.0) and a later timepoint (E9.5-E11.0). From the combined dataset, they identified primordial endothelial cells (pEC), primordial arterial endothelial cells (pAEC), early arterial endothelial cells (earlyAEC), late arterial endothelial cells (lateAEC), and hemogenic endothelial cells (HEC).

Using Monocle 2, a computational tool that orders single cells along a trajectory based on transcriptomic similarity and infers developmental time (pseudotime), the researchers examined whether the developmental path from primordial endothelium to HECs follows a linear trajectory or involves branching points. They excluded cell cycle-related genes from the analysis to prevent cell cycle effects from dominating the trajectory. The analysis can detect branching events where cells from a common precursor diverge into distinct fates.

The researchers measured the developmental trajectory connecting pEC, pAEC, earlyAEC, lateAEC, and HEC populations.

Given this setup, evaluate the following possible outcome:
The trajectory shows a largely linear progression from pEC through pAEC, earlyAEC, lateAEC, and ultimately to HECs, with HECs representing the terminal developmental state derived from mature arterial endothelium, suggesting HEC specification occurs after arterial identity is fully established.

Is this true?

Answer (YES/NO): NO